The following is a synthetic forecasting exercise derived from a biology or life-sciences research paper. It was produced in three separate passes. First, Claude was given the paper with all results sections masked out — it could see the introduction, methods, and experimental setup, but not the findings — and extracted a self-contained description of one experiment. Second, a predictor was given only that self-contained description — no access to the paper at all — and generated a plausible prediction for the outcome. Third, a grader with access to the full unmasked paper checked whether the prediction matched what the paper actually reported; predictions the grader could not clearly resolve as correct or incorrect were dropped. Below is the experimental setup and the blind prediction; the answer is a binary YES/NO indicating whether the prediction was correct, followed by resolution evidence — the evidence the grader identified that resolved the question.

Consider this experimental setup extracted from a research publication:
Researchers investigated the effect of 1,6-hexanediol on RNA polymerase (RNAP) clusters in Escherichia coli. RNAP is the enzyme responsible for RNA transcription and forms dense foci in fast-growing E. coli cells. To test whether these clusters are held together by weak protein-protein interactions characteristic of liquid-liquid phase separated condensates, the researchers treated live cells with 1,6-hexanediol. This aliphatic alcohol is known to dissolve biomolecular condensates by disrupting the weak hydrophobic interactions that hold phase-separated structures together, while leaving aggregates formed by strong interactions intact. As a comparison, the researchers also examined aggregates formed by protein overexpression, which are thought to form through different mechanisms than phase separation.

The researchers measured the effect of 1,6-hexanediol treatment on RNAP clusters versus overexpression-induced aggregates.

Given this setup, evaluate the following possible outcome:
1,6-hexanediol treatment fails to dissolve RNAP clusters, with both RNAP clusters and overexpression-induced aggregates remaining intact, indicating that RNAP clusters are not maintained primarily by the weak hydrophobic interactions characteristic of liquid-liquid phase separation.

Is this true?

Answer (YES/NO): NO